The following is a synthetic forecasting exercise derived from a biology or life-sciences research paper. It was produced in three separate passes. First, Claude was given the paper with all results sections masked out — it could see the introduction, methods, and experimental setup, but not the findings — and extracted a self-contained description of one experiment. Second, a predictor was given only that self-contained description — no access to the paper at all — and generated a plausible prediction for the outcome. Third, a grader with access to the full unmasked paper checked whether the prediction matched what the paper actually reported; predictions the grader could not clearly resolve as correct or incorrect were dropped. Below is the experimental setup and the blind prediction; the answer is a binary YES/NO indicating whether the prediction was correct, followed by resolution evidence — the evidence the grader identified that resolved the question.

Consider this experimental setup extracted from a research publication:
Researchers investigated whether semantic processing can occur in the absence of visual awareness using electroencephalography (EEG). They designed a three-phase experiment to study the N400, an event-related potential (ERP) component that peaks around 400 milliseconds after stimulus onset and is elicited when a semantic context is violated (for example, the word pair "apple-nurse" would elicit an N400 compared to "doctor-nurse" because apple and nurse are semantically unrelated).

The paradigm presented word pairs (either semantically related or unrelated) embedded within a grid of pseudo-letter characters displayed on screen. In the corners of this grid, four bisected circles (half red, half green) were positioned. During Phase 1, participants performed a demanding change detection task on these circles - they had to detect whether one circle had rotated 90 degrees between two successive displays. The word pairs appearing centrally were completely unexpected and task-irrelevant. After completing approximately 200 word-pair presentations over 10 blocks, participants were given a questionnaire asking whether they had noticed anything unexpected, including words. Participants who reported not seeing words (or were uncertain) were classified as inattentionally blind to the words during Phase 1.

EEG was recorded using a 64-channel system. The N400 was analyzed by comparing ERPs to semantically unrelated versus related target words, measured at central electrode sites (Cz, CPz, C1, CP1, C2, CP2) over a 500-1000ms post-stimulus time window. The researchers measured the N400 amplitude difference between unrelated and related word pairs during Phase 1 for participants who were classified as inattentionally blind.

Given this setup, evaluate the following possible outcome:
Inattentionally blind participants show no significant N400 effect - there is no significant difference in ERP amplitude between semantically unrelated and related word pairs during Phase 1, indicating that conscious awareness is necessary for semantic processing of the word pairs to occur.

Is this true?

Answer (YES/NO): YES